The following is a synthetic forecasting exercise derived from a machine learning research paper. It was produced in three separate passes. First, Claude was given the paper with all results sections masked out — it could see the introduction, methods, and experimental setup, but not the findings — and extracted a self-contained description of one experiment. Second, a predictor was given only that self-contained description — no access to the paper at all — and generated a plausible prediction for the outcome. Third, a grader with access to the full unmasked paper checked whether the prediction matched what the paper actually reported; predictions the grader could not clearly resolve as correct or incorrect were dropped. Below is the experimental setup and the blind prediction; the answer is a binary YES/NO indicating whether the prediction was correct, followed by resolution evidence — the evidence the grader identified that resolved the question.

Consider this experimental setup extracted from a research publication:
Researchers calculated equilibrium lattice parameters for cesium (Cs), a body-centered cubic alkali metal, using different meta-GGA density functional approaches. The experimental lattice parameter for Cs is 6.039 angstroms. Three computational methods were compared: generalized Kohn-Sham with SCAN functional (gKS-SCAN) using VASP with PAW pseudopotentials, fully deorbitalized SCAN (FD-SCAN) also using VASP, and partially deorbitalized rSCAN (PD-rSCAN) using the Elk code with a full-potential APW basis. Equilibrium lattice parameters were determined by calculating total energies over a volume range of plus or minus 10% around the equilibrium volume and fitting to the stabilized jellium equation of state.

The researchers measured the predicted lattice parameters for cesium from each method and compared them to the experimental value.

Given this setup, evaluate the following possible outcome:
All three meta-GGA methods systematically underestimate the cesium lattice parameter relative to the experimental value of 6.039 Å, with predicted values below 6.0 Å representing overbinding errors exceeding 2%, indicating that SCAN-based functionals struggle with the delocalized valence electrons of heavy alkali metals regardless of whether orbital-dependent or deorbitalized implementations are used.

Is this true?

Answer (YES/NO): NO